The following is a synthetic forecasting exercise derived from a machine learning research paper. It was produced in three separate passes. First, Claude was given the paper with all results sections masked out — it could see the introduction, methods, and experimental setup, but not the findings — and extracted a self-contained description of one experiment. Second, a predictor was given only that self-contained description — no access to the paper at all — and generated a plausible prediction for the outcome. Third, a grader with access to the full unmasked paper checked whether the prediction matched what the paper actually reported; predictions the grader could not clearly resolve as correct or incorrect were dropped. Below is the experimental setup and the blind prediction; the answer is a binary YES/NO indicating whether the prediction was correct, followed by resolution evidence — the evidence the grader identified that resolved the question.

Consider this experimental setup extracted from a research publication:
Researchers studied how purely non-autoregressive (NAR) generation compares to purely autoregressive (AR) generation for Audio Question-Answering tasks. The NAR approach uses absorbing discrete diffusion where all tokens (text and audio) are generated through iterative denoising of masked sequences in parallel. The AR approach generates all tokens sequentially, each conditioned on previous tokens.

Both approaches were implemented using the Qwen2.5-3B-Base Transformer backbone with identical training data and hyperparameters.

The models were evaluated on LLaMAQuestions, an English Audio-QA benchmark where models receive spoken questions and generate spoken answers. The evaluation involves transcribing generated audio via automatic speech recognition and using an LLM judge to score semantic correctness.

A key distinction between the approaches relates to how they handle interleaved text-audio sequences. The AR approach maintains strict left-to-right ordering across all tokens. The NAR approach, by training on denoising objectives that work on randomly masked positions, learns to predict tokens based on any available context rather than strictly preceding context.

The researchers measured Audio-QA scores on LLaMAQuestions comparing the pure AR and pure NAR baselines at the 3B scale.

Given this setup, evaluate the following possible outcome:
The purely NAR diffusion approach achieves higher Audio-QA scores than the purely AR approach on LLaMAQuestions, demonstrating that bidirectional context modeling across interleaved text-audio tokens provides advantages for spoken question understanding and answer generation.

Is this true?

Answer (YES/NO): NO